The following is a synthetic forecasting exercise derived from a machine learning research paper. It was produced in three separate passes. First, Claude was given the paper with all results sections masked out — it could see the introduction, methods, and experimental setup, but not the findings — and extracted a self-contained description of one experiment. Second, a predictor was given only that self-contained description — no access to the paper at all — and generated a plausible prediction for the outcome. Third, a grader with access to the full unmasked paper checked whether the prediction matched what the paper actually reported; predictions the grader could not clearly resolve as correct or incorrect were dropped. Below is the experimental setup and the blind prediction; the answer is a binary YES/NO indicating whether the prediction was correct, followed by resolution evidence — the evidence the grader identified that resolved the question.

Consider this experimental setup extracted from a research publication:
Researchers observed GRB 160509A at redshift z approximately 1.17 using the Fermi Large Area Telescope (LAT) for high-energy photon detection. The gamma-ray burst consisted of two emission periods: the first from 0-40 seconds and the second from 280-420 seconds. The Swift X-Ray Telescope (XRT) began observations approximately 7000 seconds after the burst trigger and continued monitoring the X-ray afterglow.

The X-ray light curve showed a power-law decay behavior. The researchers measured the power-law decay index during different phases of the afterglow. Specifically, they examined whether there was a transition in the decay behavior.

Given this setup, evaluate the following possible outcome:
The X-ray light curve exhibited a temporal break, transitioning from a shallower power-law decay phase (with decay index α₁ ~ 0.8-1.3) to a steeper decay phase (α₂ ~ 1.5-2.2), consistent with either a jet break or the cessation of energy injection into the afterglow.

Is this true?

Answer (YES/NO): NO